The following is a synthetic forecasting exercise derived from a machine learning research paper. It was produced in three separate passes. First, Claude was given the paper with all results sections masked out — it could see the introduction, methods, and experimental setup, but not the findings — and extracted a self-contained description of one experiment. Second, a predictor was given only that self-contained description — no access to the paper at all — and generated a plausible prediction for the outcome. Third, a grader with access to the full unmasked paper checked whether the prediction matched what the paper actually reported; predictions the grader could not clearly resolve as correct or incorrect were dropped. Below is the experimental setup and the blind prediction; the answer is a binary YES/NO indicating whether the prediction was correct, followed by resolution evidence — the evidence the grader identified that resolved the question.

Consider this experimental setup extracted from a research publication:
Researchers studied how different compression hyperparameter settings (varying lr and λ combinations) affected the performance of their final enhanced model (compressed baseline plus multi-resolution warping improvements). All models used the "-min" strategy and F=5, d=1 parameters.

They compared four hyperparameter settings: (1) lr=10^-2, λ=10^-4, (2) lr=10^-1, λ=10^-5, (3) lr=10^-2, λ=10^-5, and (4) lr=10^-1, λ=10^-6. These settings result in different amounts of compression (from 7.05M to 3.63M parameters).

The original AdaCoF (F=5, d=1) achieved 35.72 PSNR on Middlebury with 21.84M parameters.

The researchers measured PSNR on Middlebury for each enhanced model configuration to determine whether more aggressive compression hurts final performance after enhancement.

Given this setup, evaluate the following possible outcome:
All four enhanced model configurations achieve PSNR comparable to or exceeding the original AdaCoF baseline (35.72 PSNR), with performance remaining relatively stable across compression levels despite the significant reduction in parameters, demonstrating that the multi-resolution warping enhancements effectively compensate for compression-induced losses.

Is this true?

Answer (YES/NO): YES